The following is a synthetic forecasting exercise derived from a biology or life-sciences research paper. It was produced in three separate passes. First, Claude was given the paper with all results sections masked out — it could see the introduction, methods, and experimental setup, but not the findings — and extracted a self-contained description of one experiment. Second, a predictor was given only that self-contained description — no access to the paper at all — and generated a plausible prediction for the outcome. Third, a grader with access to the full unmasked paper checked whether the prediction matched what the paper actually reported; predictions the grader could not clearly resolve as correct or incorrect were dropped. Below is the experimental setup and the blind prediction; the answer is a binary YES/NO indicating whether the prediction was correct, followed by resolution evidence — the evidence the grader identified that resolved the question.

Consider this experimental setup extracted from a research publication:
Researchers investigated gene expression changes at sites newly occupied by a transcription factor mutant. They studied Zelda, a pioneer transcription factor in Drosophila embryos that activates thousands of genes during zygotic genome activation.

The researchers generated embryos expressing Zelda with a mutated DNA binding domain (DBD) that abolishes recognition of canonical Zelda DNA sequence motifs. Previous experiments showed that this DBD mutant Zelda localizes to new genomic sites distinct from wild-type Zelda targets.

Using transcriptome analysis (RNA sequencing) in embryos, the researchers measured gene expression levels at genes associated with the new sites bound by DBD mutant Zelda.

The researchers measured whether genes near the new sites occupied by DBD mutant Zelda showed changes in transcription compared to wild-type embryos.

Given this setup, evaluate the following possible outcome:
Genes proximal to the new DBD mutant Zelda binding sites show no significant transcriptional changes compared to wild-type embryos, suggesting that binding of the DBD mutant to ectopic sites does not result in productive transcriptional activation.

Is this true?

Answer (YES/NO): NO